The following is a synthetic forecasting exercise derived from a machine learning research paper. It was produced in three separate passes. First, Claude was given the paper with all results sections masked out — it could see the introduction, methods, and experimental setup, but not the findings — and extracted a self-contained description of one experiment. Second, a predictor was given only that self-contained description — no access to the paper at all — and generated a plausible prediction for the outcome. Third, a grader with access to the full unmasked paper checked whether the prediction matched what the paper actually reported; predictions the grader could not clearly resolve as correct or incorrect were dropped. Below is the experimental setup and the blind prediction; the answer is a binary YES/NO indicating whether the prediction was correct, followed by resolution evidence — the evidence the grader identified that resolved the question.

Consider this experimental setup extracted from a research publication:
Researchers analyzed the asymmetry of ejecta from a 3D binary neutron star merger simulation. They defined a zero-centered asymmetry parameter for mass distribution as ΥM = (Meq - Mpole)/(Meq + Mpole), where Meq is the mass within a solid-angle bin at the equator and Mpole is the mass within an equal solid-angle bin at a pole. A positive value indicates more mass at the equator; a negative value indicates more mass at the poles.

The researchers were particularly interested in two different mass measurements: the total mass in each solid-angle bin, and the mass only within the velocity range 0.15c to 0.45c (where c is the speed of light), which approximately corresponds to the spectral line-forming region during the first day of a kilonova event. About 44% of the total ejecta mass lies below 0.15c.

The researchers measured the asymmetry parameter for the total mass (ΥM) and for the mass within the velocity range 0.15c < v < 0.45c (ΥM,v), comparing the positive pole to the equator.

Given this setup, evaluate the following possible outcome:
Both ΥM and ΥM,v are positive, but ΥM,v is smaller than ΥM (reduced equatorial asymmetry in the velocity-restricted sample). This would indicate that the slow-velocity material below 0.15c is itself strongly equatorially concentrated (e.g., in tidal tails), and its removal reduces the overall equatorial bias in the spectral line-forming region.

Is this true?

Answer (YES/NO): NO